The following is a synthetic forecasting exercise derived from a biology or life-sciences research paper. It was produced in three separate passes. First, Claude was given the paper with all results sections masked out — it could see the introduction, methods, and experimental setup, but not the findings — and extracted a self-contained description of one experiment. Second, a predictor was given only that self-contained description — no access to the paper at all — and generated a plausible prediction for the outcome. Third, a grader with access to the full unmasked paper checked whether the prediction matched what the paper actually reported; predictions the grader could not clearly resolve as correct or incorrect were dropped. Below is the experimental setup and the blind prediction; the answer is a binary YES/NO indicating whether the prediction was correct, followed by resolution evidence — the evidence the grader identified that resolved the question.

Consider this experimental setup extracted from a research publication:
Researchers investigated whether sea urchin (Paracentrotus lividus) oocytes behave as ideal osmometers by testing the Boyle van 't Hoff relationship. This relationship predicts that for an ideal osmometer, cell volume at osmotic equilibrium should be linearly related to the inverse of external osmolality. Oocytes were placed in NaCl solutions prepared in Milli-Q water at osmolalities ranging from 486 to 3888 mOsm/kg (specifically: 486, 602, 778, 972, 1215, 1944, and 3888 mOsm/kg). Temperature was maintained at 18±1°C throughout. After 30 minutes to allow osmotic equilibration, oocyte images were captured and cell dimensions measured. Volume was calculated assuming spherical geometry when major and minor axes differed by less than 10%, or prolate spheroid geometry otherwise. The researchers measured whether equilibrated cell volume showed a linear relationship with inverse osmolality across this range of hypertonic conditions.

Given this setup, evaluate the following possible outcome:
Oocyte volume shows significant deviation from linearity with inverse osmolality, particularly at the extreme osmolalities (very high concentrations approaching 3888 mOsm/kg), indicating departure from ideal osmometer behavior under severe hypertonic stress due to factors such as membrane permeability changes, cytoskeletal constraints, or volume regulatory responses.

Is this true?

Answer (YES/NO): NO